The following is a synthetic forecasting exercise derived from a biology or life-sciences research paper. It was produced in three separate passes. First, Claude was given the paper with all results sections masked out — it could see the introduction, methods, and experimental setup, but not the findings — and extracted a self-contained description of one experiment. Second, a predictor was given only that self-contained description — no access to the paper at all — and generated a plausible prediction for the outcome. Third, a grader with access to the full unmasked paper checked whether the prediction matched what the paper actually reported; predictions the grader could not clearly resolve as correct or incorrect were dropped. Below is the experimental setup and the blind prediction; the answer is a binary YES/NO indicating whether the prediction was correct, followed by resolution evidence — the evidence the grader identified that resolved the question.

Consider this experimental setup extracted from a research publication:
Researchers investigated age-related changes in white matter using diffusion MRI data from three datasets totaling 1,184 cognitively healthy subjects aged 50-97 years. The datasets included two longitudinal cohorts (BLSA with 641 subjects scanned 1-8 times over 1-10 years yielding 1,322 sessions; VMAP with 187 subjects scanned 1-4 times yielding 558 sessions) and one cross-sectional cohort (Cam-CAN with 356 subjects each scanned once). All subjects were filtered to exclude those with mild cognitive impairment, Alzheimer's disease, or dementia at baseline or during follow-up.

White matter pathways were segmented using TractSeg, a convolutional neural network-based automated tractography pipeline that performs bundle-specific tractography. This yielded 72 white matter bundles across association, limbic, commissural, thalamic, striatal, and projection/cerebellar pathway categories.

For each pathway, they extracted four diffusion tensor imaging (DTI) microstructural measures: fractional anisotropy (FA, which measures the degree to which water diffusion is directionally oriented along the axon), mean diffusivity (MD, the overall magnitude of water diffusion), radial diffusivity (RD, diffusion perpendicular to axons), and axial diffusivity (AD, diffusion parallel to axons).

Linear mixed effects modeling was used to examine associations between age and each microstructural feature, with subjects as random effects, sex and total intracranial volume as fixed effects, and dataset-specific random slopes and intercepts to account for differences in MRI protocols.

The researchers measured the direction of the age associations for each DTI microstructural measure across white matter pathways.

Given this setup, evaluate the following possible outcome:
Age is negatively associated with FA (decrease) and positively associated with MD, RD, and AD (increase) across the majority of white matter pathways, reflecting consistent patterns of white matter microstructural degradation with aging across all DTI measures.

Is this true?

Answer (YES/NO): YES